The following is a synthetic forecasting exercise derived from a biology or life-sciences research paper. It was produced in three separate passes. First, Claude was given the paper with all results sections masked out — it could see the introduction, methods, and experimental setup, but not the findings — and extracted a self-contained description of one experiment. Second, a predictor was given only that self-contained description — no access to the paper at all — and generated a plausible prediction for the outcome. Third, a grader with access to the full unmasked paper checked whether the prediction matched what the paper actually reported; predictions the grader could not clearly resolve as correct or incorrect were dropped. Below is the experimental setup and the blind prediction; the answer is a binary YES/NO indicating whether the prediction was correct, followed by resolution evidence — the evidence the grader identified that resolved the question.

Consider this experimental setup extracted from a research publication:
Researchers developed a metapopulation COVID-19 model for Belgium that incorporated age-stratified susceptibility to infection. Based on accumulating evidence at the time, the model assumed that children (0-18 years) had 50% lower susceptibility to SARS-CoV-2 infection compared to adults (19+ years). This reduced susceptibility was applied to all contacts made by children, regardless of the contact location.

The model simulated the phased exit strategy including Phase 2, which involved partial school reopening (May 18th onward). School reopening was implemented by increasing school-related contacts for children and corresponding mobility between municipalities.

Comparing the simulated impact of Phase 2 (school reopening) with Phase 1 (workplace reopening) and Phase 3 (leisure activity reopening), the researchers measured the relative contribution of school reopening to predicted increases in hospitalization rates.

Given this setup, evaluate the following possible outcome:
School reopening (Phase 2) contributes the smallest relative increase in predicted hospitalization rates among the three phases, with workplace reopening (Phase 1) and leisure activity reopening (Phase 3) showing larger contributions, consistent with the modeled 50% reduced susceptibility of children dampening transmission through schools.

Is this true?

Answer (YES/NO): YES